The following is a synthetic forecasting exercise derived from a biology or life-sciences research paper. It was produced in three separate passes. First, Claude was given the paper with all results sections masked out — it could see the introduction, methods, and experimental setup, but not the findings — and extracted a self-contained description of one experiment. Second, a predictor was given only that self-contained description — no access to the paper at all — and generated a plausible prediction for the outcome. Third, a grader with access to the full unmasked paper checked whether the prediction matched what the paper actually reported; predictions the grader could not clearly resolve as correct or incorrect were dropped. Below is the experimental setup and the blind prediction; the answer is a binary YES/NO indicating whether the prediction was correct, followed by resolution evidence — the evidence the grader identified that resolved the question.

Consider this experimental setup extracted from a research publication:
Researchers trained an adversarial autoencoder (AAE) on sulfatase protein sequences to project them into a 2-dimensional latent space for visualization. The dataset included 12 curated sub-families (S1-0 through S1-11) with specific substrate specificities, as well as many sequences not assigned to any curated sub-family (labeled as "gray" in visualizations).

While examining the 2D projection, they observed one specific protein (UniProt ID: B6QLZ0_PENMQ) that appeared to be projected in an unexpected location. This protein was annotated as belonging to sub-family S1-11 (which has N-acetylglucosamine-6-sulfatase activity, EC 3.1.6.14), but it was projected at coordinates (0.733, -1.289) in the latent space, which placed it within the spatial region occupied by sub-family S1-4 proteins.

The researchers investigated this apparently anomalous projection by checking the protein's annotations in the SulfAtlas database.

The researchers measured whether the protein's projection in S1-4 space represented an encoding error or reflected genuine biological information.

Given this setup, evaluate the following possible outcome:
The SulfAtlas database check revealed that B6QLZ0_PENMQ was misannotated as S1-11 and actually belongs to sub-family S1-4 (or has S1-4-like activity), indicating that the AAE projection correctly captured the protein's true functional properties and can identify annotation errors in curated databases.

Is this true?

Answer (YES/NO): NO